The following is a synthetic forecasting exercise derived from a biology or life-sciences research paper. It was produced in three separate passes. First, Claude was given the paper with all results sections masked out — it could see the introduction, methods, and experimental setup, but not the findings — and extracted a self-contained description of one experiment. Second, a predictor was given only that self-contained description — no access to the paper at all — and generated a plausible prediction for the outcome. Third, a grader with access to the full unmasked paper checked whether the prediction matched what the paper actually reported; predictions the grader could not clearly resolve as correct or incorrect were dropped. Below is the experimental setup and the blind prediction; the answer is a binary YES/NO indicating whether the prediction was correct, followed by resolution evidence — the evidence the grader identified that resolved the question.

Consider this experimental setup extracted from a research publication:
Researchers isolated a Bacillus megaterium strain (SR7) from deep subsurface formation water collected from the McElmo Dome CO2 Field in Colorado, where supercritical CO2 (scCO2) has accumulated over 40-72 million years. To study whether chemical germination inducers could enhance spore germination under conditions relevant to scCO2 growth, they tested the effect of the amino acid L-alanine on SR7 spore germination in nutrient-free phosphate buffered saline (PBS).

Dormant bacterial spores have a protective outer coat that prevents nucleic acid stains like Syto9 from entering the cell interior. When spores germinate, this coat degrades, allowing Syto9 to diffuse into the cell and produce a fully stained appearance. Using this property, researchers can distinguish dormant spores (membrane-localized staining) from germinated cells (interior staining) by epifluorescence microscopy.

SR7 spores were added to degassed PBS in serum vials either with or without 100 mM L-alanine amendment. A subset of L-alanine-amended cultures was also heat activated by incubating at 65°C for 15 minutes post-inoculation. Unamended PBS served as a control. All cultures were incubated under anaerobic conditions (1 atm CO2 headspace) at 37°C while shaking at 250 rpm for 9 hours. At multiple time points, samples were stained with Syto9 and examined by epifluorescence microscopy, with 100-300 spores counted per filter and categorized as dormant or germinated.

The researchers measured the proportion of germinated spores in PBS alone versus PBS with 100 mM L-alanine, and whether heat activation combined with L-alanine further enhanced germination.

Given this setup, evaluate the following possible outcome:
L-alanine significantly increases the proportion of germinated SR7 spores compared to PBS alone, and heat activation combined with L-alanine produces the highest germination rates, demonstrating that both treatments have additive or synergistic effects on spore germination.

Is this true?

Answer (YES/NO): NO